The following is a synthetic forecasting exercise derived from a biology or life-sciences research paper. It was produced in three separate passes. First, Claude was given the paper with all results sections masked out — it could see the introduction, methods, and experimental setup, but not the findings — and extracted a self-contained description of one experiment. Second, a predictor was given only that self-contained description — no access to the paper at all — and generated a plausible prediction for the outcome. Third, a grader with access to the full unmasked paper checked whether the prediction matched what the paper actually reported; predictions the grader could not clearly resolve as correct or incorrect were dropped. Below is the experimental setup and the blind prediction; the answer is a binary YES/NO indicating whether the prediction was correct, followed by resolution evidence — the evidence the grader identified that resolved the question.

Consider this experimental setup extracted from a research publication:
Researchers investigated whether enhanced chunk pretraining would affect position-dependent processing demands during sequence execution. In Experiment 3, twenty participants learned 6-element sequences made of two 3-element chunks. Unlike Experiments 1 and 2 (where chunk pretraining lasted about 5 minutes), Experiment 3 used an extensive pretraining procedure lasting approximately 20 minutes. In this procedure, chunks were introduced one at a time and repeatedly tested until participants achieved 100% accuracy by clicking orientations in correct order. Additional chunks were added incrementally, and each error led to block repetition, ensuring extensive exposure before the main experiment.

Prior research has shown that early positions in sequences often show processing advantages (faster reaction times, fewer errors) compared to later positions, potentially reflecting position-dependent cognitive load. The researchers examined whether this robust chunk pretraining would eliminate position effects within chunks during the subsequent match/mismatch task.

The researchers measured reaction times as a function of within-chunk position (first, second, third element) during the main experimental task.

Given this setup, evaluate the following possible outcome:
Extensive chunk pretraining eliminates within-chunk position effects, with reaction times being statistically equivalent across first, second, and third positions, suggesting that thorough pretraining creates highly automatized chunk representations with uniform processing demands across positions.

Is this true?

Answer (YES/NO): NO